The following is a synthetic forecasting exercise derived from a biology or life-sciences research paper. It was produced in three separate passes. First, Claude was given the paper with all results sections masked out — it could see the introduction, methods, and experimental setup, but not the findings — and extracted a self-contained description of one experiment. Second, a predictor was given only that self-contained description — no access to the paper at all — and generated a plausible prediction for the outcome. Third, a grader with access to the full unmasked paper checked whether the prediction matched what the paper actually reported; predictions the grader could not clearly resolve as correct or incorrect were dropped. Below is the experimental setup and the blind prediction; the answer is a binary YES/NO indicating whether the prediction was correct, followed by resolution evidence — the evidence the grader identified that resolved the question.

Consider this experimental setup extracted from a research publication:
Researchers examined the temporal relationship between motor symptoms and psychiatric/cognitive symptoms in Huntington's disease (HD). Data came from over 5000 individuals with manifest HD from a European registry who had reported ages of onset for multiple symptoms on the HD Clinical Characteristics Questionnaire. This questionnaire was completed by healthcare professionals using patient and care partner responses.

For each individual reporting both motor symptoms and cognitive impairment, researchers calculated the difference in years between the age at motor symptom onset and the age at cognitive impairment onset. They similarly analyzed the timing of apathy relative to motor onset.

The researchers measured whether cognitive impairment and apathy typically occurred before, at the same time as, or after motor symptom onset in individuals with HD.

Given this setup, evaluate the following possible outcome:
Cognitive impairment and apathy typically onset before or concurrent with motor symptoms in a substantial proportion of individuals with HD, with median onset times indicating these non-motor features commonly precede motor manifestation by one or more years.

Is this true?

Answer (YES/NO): NO